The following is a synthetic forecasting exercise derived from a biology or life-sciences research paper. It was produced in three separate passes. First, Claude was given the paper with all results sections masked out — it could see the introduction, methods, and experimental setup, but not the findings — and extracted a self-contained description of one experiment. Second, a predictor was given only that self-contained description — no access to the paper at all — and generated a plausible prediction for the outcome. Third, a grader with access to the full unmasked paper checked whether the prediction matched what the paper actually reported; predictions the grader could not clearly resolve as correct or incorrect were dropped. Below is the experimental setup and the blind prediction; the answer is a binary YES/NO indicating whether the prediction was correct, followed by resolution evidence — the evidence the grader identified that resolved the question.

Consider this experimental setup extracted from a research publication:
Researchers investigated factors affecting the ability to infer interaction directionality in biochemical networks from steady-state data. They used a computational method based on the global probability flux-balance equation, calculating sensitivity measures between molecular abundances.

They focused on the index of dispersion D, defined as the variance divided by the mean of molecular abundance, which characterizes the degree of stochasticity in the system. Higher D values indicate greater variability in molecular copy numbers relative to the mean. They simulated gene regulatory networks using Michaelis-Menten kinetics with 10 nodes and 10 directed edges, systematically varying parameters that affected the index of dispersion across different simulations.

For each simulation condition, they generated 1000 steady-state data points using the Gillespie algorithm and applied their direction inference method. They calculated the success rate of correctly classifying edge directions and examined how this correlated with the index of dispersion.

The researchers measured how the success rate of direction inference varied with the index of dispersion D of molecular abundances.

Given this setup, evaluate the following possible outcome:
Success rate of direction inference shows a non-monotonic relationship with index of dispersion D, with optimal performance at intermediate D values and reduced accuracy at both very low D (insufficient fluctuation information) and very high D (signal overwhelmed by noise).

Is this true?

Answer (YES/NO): NO